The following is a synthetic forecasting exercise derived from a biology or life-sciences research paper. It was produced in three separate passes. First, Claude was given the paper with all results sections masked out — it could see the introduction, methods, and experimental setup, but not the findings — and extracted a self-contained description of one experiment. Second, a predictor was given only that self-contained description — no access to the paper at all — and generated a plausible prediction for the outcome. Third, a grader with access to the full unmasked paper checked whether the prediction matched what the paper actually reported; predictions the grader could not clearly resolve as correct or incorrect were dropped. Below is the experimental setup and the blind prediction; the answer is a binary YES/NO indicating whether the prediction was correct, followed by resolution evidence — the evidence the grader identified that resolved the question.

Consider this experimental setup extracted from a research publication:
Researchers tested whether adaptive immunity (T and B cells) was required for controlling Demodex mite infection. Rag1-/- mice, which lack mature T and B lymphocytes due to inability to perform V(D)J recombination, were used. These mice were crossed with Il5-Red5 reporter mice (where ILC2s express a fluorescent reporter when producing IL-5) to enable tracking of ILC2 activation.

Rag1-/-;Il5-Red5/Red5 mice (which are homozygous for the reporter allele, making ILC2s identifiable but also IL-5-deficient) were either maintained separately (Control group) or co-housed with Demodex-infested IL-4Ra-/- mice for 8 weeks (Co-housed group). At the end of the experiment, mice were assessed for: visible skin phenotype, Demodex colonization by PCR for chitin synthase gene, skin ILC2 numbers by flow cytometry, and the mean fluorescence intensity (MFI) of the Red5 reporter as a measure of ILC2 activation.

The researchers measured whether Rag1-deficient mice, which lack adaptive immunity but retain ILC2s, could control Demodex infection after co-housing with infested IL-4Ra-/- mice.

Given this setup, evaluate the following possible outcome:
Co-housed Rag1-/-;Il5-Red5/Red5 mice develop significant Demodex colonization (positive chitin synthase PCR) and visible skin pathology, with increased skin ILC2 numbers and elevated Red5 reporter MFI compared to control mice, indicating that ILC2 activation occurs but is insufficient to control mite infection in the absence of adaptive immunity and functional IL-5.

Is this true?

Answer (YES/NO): NO